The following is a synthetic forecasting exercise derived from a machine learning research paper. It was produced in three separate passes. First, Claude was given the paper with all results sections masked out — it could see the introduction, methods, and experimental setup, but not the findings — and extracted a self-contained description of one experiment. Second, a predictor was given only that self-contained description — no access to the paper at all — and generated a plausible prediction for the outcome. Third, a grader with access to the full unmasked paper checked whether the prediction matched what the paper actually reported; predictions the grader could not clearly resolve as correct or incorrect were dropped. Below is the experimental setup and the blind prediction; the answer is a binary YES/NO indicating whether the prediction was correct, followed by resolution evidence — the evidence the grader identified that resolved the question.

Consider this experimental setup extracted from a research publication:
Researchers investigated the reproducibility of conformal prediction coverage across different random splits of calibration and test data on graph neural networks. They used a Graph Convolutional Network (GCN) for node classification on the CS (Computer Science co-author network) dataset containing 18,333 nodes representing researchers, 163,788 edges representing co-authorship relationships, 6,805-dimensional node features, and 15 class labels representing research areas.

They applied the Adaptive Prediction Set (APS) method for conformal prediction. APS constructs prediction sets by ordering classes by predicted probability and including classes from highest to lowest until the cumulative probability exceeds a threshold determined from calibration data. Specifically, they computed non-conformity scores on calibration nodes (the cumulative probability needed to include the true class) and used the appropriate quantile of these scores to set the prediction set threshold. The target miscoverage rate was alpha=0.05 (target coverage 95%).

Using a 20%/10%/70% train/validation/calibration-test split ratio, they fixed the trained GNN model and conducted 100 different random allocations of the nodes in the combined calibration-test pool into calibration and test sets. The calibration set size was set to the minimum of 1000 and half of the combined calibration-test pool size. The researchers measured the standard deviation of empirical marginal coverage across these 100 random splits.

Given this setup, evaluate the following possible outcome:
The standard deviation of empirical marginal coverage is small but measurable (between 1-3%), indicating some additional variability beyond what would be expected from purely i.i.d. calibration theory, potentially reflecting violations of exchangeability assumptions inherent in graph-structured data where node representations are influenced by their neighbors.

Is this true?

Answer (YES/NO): NO